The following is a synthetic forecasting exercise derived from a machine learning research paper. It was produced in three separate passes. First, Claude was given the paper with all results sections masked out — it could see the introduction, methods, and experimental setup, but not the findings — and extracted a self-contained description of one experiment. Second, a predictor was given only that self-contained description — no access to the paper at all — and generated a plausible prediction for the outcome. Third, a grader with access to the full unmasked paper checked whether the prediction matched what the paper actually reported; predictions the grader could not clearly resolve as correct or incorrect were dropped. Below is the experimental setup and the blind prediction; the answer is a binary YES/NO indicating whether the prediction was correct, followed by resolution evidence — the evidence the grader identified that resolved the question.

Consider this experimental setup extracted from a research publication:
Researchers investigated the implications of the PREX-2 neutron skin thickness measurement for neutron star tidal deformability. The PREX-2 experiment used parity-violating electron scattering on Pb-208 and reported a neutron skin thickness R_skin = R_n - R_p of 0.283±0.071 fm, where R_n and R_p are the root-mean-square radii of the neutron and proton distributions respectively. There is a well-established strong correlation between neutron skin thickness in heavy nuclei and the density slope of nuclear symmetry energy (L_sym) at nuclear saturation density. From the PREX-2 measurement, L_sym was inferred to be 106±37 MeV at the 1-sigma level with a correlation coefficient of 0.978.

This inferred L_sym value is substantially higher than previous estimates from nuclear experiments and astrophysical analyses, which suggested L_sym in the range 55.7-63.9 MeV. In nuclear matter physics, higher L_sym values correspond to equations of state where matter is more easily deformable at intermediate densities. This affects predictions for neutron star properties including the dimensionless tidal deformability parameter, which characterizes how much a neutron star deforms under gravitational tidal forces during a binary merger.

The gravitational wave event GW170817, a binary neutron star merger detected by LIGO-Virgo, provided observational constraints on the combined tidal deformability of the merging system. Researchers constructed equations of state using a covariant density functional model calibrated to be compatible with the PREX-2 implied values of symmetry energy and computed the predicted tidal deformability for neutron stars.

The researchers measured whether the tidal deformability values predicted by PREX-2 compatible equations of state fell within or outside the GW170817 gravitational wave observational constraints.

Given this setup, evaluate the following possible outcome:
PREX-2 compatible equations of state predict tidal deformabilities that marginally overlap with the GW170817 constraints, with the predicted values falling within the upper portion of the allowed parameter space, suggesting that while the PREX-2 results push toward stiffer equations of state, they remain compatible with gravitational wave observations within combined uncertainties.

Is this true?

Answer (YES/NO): NO